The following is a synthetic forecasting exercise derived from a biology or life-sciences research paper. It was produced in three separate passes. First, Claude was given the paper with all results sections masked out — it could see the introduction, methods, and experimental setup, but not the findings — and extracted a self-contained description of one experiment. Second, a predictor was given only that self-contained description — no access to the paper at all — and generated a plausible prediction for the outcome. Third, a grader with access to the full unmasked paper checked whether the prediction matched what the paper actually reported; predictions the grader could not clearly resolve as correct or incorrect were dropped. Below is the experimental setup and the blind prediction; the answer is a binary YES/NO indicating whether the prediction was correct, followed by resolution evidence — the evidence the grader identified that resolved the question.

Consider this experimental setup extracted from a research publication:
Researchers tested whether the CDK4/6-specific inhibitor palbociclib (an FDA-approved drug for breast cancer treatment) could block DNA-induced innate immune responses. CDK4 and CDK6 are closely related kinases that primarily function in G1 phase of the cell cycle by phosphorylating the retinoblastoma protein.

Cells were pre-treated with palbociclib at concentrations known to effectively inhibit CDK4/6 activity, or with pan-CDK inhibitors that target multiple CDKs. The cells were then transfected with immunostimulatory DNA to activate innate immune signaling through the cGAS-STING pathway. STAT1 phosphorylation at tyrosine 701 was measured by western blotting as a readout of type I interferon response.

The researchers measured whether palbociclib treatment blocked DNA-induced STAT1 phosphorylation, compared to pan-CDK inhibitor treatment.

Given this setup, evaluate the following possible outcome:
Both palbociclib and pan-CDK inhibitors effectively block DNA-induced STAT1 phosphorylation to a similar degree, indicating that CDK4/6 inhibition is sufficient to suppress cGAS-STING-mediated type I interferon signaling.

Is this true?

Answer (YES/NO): NO